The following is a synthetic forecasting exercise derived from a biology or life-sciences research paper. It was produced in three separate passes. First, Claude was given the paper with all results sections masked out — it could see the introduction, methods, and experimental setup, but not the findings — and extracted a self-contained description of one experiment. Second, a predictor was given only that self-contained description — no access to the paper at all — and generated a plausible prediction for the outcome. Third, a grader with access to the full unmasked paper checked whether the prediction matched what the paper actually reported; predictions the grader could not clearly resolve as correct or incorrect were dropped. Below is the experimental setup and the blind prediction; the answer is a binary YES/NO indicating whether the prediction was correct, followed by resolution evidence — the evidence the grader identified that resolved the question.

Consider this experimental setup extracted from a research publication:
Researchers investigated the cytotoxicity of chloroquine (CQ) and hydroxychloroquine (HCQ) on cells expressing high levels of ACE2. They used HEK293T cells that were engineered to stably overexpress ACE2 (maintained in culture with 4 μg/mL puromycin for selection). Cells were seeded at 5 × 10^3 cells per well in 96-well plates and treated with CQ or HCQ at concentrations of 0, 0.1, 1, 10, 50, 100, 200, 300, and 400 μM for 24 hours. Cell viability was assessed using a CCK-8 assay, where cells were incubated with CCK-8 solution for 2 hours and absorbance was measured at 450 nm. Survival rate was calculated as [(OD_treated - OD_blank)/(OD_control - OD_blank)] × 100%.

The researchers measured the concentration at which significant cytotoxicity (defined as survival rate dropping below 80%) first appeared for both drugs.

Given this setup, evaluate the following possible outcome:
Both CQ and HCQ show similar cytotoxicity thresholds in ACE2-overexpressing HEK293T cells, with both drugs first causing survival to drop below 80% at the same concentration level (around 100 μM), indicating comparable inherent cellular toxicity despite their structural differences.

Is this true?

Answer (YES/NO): NO